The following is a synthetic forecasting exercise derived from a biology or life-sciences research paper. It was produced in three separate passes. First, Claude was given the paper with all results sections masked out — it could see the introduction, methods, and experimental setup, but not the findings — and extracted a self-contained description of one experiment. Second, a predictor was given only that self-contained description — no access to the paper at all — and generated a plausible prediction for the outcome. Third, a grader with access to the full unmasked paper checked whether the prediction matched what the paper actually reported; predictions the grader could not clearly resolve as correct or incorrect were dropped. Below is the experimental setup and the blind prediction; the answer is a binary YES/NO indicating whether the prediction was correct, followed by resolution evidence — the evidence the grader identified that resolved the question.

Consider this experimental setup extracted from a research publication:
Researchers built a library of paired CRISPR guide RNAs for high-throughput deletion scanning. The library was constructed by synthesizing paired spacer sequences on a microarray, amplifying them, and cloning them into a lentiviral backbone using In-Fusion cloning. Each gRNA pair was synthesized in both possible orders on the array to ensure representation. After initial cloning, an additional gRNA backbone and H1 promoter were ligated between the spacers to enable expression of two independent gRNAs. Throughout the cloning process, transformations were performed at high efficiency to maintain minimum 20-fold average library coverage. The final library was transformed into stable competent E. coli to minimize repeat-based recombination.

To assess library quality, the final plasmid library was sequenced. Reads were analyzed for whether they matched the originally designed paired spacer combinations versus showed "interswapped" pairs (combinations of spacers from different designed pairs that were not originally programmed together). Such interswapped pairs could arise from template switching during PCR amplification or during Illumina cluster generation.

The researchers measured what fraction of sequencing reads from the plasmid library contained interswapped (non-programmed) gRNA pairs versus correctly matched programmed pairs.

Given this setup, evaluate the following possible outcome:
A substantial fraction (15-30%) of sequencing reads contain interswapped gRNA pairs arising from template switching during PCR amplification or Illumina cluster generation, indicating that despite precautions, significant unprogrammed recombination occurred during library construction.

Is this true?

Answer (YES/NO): YES